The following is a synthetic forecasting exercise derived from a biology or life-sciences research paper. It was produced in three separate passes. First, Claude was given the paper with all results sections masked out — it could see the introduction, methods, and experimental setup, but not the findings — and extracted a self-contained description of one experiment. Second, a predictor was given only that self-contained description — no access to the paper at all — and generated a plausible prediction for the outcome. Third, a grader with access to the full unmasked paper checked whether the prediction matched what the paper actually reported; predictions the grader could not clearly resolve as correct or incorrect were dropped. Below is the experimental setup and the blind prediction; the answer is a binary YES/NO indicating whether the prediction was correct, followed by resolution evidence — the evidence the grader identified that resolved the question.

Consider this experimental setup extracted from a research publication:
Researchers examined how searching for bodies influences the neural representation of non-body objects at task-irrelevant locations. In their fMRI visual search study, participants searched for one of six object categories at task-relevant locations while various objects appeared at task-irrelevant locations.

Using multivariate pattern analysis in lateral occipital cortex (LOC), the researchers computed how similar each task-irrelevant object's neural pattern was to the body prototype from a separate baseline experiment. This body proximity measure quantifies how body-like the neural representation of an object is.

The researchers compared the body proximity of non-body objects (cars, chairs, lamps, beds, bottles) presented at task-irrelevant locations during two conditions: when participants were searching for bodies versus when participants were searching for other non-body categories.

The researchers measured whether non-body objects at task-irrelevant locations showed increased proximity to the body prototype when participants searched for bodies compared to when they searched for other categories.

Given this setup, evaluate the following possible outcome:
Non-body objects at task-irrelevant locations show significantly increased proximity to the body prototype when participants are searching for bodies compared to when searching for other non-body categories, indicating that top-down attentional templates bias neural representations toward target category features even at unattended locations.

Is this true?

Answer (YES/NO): NO